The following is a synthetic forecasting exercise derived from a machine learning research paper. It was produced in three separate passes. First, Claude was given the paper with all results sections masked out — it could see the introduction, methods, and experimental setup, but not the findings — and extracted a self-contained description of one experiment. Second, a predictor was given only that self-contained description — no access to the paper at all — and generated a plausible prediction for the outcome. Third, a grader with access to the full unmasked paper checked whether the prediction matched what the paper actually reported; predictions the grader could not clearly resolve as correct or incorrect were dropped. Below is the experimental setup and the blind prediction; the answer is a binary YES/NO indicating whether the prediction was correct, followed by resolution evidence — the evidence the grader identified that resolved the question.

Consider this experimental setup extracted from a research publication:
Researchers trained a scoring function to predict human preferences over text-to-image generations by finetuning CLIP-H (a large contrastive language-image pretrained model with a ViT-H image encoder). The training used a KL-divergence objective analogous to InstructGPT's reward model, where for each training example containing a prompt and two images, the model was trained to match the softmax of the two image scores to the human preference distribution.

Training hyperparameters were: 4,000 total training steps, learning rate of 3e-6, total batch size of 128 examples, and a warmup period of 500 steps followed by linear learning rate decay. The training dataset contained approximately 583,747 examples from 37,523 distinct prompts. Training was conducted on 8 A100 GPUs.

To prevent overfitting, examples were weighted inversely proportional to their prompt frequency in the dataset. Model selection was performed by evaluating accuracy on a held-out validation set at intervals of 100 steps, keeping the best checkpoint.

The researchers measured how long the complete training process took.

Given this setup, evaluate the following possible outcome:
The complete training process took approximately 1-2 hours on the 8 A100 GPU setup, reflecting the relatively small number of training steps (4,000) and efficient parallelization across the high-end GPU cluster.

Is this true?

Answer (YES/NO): NO